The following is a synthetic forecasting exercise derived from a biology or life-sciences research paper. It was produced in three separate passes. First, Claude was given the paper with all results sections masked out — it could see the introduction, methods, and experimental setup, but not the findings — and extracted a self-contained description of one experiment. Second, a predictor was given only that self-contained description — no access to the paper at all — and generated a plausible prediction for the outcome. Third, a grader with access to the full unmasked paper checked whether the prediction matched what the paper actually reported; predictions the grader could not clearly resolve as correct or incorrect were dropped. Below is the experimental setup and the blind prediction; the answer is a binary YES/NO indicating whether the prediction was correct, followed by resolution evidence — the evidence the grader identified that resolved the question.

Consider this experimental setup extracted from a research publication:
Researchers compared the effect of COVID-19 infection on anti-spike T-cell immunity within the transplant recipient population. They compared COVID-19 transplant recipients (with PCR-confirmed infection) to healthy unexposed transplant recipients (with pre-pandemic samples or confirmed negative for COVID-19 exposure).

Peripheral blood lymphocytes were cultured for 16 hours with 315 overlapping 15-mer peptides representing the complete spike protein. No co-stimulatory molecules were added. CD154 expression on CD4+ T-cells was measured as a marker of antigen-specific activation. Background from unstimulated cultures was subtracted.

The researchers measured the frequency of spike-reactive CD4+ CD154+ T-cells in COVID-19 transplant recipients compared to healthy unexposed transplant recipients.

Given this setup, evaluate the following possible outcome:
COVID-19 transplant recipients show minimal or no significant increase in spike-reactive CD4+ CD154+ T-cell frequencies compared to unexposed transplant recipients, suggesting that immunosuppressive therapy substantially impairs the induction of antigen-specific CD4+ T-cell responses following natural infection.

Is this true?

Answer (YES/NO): NO